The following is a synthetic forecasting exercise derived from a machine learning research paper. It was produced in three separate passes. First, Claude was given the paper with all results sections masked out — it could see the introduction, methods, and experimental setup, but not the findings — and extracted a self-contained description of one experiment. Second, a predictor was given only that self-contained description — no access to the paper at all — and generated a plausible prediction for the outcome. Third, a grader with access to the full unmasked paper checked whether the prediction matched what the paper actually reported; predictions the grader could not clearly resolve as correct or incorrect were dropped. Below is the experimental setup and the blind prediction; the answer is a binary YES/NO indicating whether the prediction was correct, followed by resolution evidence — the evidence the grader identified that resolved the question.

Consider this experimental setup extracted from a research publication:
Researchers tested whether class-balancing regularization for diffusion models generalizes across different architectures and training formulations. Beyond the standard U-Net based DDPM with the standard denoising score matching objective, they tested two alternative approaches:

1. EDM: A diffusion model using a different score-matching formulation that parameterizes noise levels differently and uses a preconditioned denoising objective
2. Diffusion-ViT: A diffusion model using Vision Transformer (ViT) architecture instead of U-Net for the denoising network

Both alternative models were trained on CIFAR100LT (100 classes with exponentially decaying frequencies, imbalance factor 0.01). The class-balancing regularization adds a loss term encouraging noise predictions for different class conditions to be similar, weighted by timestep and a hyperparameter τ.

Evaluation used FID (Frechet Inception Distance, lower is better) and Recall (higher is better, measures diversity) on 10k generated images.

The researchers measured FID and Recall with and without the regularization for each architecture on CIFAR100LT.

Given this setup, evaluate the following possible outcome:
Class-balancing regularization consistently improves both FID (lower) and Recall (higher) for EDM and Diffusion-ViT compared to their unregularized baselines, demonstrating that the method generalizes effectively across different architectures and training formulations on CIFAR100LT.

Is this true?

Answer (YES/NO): YES